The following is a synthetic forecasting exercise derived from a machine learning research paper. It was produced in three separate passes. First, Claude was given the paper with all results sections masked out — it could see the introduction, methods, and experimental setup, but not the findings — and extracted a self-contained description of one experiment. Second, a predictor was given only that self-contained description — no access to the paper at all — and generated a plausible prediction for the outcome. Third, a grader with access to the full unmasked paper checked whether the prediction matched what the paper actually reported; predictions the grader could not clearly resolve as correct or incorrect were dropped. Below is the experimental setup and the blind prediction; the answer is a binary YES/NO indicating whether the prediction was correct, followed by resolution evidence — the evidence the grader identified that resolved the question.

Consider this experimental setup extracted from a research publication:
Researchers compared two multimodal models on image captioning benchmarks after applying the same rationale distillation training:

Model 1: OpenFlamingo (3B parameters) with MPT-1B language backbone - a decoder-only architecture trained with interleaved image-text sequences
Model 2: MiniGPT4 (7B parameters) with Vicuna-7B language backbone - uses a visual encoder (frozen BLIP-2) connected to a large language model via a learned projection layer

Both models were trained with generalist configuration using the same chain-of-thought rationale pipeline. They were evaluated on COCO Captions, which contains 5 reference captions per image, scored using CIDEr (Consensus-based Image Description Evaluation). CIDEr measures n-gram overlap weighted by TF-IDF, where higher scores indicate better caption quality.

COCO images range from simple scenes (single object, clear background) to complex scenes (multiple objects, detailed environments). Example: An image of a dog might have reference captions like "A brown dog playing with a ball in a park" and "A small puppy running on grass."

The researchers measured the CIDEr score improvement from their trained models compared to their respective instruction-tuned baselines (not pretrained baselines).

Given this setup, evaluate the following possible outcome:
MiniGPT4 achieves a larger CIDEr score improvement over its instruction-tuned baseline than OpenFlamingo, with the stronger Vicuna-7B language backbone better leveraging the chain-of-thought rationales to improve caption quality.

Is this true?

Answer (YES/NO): YES